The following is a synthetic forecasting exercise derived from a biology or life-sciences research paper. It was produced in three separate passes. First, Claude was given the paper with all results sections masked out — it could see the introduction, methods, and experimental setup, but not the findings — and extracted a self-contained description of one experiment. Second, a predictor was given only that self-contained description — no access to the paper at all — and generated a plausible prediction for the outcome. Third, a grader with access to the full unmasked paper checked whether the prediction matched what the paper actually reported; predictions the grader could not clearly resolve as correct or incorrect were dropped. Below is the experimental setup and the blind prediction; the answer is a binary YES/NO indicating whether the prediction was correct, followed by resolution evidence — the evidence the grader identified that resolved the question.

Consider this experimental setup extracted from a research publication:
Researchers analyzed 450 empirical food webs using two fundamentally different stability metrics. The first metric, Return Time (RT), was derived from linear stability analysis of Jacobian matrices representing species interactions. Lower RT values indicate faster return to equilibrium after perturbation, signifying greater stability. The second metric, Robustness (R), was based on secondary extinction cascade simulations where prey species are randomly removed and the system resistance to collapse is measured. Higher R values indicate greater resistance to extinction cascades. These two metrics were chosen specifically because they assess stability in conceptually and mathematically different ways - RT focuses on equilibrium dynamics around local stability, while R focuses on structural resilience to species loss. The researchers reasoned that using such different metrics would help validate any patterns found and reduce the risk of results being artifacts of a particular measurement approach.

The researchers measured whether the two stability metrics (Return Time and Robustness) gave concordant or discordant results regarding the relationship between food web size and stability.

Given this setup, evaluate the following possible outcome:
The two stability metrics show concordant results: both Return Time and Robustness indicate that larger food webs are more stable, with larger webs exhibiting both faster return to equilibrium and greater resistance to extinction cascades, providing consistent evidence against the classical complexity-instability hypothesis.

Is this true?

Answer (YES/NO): YES